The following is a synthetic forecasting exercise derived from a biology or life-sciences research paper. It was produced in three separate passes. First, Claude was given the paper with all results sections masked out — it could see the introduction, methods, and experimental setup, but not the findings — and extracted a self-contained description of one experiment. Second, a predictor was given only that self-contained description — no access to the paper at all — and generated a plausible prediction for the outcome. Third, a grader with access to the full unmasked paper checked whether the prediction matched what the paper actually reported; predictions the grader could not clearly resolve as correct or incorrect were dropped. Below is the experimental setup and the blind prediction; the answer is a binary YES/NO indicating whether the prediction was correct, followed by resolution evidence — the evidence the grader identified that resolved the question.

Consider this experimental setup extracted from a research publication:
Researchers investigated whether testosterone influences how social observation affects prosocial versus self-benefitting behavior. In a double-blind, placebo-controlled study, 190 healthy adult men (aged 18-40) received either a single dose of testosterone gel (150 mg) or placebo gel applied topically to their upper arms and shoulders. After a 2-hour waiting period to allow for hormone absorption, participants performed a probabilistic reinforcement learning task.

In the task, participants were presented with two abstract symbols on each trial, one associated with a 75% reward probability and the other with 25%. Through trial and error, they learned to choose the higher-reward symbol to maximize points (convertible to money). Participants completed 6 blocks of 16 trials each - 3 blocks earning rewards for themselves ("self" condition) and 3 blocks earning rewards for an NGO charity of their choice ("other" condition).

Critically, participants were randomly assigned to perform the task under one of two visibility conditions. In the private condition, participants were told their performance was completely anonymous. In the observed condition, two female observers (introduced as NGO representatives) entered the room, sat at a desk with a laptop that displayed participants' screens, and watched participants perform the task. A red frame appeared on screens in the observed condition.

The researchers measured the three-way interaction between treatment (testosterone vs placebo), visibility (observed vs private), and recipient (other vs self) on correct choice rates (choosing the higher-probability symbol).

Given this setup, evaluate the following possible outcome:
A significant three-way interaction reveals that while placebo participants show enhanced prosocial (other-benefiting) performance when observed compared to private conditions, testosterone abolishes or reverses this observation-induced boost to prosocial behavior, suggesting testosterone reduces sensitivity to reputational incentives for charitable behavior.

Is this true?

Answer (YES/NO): YES